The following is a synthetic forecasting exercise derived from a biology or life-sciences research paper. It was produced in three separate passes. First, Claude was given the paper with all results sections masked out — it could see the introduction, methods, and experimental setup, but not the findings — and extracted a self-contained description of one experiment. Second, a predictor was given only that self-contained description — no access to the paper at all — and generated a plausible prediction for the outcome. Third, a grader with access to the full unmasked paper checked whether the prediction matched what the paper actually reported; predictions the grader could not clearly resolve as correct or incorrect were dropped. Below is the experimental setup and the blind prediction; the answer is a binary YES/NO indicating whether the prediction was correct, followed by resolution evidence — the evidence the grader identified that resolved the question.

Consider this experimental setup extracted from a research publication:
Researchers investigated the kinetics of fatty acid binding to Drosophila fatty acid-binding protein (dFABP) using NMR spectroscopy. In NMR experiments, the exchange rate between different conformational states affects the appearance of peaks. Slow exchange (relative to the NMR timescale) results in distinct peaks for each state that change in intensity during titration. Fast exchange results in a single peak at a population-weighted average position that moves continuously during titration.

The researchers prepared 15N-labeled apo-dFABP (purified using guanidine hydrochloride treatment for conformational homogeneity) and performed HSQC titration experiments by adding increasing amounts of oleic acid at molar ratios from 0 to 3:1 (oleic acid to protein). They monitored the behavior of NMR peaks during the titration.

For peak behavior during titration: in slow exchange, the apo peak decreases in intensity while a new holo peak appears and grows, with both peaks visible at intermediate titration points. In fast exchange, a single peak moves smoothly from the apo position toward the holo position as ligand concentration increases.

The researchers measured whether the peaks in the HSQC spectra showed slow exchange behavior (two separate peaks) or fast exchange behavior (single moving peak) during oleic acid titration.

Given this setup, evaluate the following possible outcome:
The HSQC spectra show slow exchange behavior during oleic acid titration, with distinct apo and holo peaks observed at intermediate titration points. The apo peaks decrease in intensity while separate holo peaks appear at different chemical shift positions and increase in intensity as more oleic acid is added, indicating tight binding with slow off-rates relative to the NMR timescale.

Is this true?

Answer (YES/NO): YES